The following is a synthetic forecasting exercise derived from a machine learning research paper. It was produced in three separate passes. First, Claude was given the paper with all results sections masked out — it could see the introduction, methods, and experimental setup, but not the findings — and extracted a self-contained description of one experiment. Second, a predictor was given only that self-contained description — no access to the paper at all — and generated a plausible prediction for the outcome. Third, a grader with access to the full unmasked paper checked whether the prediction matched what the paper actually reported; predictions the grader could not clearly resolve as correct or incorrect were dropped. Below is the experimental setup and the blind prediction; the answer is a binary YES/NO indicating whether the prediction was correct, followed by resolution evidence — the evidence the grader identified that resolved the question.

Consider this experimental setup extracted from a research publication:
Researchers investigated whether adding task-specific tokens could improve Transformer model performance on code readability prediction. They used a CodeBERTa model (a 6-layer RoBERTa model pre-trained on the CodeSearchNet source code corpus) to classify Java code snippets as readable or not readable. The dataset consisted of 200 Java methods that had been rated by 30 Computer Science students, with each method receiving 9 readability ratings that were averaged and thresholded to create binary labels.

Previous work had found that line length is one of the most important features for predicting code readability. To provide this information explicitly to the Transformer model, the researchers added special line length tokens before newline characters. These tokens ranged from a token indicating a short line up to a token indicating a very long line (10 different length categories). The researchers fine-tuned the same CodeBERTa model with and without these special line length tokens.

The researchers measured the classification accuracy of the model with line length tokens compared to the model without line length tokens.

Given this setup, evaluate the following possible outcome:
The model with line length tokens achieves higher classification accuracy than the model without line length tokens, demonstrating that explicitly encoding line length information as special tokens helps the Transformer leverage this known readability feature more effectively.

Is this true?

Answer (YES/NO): NO